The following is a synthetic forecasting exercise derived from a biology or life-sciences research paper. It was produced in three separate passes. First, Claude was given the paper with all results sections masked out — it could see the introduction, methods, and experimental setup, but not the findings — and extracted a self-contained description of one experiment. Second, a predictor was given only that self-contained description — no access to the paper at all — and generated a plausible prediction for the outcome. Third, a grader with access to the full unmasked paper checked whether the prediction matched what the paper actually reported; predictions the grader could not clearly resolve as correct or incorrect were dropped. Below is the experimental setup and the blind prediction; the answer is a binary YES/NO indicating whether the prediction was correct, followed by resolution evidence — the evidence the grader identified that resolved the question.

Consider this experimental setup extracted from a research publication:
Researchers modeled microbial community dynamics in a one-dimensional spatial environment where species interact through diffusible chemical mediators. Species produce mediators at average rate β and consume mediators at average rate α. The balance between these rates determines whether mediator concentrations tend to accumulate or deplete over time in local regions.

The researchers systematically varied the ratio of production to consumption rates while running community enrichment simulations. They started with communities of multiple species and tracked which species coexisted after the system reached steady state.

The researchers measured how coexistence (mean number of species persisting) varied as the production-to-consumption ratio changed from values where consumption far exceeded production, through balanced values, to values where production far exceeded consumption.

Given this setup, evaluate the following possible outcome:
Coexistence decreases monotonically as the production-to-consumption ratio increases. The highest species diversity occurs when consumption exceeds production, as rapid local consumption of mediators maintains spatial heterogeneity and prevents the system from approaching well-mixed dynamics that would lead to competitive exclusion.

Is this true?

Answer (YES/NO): NO